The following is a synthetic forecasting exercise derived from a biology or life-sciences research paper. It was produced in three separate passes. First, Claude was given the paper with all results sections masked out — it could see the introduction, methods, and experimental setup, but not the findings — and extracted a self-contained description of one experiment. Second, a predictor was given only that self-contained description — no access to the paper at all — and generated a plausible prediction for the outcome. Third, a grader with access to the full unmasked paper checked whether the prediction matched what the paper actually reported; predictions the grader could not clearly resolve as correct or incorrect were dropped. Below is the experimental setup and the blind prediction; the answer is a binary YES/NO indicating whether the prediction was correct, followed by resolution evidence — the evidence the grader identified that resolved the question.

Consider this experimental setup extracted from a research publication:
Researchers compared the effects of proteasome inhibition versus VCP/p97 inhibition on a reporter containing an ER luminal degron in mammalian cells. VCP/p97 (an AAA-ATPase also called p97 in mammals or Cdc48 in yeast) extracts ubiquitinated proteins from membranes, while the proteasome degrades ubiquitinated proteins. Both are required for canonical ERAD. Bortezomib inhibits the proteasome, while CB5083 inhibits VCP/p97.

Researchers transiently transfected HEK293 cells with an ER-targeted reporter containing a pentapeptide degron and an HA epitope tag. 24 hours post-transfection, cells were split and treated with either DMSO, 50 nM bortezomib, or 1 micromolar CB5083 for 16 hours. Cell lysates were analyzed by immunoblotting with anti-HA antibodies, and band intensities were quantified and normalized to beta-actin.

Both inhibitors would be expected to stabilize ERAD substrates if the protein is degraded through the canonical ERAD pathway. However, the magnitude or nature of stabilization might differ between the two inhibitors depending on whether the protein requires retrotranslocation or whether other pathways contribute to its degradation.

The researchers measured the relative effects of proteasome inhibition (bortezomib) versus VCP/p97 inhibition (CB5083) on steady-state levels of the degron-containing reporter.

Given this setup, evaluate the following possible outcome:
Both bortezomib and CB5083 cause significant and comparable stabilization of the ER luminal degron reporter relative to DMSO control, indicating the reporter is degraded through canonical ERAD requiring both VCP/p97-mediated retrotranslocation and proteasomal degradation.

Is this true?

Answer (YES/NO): YES